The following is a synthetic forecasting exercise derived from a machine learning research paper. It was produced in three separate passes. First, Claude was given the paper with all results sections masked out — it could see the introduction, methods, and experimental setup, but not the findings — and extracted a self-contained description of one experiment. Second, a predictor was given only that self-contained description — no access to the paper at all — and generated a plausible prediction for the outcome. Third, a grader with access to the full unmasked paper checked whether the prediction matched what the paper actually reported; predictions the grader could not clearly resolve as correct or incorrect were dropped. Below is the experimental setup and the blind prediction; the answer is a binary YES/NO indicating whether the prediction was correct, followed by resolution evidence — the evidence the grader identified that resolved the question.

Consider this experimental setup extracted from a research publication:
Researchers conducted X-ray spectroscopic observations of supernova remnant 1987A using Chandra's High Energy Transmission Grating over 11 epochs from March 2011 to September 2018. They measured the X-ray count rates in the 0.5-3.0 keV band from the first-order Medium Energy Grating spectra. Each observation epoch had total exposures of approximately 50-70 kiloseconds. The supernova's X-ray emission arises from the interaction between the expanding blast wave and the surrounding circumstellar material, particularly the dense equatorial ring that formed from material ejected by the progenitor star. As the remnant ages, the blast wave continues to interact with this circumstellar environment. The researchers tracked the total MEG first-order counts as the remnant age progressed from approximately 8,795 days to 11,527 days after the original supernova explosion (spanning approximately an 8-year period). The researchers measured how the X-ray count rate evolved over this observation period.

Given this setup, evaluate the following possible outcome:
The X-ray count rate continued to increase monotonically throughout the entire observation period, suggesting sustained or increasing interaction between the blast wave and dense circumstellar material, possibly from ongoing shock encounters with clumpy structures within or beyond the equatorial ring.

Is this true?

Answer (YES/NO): NO